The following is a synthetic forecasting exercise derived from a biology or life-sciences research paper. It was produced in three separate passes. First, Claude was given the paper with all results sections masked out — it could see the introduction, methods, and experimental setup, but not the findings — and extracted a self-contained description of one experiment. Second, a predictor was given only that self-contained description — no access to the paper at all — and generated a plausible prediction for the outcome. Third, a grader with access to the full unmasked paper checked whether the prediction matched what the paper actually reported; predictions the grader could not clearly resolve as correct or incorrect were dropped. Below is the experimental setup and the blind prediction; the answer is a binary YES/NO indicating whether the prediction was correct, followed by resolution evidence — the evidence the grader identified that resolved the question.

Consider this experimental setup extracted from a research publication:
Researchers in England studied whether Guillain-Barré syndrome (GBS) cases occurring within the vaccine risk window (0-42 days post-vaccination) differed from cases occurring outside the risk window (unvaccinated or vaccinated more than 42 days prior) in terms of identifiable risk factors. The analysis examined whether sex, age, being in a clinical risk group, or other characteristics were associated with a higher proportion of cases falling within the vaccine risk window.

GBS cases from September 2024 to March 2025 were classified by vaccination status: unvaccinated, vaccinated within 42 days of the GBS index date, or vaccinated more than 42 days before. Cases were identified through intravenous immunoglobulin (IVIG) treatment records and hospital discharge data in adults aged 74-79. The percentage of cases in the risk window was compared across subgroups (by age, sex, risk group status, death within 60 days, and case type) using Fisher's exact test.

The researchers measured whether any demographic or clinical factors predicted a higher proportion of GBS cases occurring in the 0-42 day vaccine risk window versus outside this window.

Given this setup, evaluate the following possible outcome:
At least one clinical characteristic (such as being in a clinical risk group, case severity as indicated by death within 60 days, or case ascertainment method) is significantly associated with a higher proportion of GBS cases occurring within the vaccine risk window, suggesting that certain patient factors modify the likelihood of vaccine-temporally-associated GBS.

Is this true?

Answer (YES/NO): YES